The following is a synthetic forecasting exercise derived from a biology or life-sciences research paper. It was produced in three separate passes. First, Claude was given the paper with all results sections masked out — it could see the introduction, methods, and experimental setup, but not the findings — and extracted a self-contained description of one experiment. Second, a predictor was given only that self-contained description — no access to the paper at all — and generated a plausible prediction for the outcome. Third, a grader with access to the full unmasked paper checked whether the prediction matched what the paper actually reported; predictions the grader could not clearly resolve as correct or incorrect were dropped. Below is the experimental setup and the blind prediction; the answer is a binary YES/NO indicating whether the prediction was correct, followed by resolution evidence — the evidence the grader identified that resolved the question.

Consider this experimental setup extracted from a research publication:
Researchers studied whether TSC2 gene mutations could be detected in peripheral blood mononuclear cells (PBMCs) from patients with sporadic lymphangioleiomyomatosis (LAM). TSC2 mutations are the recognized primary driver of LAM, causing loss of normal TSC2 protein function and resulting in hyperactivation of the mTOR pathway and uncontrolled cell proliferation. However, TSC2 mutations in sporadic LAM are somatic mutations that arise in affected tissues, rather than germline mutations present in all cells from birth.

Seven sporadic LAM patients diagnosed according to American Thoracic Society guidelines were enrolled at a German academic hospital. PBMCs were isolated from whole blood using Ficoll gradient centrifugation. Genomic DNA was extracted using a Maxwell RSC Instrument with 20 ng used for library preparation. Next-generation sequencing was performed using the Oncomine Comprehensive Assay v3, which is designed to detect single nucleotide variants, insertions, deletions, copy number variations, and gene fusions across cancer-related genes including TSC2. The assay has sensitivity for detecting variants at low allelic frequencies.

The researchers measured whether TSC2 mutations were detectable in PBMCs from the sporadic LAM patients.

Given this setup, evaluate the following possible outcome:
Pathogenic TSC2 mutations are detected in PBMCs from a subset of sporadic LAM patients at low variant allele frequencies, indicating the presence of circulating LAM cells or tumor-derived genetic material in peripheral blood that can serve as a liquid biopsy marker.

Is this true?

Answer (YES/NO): NO